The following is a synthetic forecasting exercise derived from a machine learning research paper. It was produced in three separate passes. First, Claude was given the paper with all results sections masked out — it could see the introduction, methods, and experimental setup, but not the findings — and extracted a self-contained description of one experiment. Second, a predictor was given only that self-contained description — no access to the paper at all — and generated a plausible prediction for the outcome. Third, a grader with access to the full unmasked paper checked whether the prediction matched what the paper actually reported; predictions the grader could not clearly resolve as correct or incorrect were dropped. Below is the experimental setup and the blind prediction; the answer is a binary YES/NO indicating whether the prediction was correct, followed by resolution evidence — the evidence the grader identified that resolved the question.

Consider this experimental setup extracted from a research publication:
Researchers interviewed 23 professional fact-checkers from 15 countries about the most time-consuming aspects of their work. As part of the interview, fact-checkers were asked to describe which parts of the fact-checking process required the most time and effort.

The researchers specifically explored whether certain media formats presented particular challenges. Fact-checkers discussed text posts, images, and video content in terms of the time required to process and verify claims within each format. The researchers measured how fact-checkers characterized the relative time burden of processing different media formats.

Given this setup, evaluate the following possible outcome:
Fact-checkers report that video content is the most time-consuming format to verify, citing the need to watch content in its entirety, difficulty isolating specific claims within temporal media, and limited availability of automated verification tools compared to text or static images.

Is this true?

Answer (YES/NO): YES